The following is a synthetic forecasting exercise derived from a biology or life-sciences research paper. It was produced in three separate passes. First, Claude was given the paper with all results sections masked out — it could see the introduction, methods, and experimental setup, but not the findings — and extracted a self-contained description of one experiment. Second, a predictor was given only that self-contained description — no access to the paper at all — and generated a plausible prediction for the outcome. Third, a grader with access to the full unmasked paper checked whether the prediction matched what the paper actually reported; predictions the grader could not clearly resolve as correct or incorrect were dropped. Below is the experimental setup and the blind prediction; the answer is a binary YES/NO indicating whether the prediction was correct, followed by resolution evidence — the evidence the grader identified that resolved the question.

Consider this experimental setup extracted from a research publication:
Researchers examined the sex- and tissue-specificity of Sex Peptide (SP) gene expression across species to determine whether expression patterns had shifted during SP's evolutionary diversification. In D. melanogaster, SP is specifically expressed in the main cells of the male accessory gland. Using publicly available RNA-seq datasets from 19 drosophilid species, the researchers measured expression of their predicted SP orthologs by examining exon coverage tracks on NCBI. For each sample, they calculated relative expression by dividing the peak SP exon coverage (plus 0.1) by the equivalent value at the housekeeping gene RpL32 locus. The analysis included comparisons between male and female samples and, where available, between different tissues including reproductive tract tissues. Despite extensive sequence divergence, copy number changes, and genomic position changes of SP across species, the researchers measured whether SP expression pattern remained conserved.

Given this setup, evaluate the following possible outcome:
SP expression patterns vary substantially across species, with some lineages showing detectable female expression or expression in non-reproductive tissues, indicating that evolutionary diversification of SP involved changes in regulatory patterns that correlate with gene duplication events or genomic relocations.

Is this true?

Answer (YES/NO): NO